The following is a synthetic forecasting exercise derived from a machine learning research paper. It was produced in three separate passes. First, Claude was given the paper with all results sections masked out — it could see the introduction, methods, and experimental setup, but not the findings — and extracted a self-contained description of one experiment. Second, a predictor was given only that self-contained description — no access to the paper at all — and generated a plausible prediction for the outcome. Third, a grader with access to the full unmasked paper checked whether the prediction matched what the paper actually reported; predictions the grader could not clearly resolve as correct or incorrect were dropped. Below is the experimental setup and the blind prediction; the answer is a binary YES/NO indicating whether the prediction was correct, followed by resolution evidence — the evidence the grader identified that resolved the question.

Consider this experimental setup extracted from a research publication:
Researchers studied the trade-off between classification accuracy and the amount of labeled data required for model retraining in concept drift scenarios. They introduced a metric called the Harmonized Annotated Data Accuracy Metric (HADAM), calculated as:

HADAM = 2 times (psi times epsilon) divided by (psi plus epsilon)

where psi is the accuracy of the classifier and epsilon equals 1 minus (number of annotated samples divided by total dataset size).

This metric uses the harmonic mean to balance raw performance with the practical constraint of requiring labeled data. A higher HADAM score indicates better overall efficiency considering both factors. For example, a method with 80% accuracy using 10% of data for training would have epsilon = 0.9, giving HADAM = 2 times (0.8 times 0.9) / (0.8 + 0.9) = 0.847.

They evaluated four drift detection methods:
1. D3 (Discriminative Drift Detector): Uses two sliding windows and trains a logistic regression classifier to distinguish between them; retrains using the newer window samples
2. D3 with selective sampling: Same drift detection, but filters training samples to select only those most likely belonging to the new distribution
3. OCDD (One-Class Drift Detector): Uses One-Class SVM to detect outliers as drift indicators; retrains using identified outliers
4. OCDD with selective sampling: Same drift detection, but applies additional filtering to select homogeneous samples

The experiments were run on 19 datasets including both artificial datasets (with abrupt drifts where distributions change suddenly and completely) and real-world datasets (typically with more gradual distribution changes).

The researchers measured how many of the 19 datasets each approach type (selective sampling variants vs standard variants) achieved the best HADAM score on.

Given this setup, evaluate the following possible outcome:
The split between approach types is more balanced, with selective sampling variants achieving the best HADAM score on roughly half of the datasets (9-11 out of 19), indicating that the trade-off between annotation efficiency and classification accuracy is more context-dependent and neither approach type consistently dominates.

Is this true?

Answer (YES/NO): YES